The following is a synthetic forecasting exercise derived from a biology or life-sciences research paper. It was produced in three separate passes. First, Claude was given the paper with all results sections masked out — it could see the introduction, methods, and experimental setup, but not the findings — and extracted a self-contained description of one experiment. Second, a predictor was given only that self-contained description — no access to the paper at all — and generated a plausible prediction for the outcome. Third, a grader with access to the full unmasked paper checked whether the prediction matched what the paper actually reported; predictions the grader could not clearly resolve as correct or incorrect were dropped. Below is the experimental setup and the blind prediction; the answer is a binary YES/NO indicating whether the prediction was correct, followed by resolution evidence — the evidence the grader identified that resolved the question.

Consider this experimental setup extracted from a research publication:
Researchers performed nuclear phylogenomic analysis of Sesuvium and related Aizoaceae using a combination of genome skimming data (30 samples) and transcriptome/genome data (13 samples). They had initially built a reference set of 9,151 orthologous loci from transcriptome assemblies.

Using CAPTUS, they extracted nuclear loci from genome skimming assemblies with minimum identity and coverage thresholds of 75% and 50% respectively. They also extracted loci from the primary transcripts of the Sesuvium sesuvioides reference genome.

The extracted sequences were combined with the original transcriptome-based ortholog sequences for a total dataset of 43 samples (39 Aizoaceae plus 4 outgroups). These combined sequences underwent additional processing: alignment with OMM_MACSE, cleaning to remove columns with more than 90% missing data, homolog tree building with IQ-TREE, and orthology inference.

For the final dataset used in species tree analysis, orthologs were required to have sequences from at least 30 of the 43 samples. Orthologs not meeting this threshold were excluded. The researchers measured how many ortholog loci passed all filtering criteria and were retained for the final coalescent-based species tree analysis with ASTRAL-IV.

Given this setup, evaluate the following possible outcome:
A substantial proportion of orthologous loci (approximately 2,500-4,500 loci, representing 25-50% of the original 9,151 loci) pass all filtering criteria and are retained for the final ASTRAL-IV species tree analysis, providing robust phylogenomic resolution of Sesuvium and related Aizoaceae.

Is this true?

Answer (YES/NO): NO